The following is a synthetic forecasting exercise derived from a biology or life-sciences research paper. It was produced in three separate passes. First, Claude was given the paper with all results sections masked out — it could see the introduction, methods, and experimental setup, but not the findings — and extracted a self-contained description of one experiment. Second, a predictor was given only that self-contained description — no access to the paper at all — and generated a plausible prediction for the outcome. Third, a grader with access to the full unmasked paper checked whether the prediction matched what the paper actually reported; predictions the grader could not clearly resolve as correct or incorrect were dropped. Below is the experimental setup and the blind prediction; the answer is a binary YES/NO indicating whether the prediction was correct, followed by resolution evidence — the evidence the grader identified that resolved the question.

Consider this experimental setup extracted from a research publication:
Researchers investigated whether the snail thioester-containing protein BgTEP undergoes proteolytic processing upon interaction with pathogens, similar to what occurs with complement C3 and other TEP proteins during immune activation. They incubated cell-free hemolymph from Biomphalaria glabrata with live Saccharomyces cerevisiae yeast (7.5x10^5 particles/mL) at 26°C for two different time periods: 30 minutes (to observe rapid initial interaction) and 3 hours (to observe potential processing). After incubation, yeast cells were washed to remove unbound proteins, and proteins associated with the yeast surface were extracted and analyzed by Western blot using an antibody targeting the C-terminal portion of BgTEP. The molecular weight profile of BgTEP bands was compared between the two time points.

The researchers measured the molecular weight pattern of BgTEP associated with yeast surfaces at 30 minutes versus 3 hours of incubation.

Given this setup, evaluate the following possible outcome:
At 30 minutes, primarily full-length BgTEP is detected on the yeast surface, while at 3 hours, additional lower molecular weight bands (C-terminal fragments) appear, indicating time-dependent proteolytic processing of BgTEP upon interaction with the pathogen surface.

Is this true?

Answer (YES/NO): NO